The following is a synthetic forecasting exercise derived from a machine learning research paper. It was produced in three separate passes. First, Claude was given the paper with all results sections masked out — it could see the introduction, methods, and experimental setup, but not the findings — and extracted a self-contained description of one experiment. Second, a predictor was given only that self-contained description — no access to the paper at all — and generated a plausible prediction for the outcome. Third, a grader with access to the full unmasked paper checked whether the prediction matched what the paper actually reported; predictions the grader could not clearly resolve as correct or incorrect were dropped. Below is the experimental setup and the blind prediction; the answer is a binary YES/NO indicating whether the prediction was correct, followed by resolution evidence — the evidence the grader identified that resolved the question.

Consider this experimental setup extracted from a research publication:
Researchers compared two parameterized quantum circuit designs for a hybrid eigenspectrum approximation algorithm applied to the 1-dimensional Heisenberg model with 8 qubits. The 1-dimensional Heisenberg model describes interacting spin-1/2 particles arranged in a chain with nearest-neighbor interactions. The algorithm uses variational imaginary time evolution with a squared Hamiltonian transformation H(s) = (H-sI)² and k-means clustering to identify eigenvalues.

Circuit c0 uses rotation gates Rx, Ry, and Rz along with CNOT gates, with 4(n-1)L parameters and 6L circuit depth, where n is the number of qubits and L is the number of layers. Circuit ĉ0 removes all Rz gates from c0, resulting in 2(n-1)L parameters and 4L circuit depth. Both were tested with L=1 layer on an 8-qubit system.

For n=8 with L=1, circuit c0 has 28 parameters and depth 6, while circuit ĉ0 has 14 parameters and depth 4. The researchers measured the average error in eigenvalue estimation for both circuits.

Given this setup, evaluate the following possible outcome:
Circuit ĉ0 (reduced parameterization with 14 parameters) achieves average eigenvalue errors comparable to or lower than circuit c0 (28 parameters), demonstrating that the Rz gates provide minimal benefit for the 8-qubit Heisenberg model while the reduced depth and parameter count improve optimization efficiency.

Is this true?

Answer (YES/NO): YES